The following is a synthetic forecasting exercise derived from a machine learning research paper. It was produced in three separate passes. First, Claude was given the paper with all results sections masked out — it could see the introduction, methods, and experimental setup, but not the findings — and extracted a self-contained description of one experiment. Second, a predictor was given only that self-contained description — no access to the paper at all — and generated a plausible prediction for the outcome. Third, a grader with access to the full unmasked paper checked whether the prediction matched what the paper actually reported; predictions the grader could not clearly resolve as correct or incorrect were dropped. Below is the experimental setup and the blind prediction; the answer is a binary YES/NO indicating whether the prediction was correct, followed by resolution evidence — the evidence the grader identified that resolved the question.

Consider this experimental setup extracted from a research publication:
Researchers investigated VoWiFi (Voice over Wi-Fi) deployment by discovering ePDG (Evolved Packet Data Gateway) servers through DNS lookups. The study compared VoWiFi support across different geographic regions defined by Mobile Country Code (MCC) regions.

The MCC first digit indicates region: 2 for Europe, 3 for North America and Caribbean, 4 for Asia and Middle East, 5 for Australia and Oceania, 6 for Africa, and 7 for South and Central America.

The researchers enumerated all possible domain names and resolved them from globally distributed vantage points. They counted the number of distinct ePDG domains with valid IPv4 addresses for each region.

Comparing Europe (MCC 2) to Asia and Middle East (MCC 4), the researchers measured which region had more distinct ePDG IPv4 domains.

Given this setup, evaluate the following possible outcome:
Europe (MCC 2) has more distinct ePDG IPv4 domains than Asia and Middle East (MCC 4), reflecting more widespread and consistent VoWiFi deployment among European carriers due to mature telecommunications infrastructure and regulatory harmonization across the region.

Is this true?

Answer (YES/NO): YES